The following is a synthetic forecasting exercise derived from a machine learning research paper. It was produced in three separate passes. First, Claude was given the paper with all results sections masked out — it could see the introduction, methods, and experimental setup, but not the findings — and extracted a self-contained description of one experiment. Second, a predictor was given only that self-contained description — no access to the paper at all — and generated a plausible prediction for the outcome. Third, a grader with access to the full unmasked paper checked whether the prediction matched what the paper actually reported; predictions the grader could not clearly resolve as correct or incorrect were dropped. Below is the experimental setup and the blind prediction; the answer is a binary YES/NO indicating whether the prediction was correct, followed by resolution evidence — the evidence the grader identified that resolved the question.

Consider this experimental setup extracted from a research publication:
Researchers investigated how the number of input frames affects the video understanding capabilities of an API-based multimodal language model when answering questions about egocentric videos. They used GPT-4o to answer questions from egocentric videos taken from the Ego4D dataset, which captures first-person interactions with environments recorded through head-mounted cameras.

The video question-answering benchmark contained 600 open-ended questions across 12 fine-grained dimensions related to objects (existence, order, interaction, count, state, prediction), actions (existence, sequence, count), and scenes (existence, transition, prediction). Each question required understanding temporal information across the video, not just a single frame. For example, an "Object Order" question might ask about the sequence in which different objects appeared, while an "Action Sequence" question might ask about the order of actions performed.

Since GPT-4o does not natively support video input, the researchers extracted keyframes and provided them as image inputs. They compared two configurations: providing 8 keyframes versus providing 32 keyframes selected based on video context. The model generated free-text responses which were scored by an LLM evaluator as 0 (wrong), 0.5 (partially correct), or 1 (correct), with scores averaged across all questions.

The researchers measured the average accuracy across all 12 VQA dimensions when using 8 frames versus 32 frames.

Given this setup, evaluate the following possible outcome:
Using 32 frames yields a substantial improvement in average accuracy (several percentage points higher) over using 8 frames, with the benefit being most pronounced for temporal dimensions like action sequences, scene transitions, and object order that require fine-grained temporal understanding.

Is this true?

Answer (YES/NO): NO